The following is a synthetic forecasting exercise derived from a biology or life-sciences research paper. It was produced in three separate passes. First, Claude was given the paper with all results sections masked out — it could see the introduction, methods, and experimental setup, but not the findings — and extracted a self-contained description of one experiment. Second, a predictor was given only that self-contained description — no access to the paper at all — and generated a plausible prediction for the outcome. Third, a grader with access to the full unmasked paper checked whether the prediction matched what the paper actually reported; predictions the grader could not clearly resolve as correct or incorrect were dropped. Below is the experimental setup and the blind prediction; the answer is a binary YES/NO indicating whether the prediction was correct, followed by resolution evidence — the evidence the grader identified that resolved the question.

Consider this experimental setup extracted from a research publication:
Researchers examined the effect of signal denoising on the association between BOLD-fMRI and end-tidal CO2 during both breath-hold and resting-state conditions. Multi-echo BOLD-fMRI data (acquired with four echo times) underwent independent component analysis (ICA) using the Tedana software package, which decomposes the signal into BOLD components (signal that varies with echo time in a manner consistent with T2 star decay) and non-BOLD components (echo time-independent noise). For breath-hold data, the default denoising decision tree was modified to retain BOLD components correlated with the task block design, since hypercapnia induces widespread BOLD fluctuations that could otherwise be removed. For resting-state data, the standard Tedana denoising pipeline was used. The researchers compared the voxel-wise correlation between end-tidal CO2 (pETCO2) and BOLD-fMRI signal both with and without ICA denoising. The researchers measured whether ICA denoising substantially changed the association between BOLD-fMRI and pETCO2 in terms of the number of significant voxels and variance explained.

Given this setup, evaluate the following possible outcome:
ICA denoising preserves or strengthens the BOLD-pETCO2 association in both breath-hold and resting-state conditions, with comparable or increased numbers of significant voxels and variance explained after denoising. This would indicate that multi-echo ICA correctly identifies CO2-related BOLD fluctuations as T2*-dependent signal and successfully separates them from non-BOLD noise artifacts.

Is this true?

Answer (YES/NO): YES